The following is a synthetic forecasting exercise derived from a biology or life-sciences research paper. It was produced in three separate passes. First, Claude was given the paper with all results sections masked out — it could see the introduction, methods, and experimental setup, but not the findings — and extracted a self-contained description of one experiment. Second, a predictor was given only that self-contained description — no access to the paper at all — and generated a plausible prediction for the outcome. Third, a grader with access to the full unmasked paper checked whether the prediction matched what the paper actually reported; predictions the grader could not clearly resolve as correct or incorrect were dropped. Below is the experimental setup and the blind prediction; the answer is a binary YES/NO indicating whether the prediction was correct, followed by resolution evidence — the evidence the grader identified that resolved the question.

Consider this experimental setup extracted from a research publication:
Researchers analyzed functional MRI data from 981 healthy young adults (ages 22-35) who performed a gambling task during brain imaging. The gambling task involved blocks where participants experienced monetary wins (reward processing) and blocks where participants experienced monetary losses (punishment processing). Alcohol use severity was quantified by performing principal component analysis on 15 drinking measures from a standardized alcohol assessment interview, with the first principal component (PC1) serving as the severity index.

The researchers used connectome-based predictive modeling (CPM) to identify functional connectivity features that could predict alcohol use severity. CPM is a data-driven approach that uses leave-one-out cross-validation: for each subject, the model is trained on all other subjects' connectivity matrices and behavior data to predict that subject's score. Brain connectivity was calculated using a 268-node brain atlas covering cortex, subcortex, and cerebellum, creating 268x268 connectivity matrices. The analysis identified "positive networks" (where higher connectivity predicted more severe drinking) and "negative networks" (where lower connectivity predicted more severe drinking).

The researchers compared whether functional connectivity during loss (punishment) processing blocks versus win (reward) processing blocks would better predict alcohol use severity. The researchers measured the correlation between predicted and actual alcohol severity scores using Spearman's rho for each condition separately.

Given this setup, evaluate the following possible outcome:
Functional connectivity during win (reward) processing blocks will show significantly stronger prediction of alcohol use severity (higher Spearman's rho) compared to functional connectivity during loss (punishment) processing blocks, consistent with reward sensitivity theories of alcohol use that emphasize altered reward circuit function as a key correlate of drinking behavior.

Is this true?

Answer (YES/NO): NO